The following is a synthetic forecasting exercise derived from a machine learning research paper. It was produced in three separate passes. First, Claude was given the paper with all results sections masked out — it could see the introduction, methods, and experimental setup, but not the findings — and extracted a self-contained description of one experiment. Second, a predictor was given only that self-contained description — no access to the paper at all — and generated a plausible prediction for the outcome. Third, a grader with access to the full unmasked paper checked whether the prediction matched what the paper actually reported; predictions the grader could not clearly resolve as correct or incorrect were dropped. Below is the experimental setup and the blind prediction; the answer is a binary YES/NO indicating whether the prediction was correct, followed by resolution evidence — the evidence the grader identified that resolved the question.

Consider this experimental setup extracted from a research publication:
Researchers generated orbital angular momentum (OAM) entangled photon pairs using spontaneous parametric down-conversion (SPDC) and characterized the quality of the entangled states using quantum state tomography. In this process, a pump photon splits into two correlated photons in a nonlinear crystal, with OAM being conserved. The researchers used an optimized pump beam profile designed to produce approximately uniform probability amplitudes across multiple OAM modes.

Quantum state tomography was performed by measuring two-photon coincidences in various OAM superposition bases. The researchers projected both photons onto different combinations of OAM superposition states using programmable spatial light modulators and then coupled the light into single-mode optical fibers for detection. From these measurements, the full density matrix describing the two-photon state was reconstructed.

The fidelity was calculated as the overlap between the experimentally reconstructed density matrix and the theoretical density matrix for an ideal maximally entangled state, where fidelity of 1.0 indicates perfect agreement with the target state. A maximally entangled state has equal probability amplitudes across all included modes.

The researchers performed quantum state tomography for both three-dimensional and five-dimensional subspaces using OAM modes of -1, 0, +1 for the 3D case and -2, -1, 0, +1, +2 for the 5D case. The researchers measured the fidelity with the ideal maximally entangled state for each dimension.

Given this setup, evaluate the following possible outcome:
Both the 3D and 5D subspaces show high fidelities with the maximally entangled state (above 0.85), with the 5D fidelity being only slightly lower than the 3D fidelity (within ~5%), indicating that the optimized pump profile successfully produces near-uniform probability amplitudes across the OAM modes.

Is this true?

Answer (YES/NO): NO